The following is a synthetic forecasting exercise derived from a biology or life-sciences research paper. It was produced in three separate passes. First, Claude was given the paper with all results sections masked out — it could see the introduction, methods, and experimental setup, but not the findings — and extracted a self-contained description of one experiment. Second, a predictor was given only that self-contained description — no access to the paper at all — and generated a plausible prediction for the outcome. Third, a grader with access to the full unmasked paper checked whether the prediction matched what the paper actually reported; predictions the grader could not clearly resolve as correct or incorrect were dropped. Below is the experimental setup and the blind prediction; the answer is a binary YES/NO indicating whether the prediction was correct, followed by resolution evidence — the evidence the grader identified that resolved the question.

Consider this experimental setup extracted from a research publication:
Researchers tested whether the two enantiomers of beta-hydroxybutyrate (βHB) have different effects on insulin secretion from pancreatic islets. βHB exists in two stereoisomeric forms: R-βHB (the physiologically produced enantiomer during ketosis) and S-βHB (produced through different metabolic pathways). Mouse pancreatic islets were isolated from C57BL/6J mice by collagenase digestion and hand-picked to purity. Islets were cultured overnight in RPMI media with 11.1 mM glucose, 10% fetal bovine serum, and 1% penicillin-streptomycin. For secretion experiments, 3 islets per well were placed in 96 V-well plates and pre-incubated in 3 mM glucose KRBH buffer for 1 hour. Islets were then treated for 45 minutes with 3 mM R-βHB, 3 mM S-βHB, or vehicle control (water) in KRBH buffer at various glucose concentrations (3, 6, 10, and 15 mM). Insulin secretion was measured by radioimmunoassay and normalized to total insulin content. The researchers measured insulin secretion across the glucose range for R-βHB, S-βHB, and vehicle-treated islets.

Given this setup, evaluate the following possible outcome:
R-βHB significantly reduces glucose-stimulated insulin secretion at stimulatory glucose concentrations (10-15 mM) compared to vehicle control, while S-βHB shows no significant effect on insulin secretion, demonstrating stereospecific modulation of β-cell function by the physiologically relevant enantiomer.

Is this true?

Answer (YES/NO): NO